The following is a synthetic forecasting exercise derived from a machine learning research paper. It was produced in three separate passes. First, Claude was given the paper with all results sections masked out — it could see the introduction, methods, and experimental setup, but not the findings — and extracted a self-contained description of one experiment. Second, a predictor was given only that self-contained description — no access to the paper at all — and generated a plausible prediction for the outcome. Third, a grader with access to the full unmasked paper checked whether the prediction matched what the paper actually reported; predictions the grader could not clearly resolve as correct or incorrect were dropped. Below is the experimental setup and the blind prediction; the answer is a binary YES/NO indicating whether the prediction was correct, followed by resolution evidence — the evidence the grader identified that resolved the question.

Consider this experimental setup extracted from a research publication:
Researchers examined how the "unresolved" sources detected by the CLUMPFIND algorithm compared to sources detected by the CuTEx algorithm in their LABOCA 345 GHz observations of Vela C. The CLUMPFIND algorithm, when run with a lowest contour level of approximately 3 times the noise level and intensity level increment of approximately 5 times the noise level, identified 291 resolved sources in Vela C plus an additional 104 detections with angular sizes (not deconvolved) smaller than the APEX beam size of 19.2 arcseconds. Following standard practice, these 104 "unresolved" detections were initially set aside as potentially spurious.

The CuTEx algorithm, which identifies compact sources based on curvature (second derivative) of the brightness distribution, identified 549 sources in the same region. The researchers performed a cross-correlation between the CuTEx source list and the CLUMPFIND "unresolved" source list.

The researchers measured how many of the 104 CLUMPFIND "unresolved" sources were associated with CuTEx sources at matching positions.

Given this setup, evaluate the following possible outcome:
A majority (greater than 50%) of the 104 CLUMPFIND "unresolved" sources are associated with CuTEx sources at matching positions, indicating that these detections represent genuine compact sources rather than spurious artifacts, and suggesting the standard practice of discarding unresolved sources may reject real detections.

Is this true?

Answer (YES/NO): YES